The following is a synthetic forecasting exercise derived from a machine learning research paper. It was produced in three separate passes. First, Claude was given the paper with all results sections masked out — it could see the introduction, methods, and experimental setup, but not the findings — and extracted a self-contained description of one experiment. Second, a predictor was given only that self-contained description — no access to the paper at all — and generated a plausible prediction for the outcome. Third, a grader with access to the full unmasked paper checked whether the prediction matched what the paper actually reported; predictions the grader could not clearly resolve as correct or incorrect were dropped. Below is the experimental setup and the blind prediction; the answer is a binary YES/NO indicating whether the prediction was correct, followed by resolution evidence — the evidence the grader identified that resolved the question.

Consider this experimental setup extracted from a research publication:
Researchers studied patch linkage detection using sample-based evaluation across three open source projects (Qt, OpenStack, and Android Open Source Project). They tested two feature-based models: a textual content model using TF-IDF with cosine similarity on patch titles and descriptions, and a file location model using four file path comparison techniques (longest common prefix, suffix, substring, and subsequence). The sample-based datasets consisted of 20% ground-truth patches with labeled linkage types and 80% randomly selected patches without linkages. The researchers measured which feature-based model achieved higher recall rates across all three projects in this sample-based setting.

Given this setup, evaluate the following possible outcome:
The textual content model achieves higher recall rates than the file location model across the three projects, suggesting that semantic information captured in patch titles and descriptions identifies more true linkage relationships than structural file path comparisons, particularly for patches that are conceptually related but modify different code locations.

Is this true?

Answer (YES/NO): NO